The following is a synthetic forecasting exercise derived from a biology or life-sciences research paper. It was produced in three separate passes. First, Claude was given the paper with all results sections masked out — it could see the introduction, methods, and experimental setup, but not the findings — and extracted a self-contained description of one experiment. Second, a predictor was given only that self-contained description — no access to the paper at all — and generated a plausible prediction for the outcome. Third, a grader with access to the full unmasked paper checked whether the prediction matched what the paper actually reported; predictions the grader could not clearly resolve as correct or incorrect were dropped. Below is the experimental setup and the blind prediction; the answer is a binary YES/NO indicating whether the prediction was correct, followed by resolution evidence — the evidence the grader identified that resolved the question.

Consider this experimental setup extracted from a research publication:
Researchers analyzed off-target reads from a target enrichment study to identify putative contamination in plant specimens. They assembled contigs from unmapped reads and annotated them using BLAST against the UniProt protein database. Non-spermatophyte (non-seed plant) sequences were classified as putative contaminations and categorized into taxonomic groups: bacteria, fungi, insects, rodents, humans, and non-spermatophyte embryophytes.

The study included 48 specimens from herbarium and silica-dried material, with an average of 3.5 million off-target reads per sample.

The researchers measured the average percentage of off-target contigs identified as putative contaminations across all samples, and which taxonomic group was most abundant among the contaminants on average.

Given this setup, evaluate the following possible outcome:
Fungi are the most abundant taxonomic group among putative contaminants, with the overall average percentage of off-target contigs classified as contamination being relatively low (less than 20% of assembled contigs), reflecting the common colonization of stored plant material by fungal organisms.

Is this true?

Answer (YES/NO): YES